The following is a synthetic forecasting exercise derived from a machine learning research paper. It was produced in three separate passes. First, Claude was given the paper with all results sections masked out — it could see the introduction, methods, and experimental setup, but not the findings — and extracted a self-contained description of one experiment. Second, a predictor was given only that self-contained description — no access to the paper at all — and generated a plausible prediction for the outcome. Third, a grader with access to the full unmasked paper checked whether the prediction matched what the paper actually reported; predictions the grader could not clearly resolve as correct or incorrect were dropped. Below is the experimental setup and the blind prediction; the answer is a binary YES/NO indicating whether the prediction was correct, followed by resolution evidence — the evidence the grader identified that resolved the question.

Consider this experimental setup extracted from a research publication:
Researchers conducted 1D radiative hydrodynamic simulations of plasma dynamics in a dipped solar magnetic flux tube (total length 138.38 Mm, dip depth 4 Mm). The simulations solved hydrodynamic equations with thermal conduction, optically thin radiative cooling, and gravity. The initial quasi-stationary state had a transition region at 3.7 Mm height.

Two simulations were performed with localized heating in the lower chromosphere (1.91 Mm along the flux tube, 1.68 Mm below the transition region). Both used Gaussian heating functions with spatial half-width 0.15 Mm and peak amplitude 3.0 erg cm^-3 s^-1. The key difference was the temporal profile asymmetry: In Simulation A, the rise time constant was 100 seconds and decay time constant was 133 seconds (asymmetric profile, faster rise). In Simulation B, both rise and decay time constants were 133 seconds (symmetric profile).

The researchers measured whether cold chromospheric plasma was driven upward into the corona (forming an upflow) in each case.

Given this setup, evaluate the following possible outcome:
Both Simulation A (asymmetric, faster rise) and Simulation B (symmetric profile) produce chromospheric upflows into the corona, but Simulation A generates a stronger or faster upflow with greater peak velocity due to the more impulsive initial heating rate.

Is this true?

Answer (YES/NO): NO